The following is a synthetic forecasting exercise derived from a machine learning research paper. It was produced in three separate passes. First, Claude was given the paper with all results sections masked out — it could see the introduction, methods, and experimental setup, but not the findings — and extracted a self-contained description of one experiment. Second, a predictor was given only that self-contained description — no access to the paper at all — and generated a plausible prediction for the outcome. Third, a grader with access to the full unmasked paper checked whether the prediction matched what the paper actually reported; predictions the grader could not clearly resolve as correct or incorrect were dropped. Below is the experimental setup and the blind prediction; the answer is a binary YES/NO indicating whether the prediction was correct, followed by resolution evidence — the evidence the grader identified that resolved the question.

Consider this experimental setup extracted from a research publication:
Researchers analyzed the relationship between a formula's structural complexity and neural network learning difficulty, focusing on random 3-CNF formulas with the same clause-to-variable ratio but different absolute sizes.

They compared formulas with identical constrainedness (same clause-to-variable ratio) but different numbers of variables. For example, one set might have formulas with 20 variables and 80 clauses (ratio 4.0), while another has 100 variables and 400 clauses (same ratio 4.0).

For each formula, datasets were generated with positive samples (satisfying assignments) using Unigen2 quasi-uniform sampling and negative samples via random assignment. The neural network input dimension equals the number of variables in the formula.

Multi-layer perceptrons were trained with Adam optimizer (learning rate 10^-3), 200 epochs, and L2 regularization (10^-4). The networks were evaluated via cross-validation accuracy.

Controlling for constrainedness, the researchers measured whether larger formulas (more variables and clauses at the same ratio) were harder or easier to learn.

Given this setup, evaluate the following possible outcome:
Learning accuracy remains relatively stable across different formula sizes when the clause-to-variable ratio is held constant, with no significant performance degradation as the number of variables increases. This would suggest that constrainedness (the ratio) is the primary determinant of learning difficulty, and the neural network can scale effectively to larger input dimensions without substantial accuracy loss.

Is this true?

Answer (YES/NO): NO